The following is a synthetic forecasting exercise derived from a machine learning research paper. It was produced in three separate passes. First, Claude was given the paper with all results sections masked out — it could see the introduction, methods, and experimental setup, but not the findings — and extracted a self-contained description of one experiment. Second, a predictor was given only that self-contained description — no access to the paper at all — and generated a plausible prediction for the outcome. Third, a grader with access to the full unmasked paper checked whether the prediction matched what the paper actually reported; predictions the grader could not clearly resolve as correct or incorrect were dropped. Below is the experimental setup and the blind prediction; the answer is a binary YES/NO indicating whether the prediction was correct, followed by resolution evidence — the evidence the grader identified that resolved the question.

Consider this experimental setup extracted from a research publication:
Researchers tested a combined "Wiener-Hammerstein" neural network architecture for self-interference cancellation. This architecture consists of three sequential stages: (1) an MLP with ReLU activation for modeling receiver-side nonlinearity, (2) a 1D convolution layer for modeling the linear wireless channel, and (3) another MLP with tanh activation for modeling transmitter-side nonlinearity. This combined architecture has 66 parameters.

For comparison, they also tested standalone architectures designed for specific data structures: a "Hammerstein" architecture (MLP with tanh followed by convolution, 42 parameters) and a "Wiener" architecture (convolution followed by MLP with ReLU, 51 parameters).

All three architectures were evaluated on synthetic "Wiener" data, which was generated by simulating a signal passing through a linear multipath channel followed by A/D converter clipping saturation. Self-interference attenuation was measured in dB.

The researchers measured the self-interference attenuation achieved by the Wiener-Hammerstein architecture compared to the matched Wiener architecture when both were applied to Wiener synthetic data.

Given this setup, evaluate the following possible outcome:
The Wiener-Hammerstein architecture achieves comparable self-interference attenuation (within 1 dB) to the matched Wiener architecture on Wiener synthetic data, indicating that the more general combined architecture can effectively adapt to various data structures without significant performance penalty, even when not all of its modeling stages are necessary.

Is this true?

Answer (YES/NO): YES